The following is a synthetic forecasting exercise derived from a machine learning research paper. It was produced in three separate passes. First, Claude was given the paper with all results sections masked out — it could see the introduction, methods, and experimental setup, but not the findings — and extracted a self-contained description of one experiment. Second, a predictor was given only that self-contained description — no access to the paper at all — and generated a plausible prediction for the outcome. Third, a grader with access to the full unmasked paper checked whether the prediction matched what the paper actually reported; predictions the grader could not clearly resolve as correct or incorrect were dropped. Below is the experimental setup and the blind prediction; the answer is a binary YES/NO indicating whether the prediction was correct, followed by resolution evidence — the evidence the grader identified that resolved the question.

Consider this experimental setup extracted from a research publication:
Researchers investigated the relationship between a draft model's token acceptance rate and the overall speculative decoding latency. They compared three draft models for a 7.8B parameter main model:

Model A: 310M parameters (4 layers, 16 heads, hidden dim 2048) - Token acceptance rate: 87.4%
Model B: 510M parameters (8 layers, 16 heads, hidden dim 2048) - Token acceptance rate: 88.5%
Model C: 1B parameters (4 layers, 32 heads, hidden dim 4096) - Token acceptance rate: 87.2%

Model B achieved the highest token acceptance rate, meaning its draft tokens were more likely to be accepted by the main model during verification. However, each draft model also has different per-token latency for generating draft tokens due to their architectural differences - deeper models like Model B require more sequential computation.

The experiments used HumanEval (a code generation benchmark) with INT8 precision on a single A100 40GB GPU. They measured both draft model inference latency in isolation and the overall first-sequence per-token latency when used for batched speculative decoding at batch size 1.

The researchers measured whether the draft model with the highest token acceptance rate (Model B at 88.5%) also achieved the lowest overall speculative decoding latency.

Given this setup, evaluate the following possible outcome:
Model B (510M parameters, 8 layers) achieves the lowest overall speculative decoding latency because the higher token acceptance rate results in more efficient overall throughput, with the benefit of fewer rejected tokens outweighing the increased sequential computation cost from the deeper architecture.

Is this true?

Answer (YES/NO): NO